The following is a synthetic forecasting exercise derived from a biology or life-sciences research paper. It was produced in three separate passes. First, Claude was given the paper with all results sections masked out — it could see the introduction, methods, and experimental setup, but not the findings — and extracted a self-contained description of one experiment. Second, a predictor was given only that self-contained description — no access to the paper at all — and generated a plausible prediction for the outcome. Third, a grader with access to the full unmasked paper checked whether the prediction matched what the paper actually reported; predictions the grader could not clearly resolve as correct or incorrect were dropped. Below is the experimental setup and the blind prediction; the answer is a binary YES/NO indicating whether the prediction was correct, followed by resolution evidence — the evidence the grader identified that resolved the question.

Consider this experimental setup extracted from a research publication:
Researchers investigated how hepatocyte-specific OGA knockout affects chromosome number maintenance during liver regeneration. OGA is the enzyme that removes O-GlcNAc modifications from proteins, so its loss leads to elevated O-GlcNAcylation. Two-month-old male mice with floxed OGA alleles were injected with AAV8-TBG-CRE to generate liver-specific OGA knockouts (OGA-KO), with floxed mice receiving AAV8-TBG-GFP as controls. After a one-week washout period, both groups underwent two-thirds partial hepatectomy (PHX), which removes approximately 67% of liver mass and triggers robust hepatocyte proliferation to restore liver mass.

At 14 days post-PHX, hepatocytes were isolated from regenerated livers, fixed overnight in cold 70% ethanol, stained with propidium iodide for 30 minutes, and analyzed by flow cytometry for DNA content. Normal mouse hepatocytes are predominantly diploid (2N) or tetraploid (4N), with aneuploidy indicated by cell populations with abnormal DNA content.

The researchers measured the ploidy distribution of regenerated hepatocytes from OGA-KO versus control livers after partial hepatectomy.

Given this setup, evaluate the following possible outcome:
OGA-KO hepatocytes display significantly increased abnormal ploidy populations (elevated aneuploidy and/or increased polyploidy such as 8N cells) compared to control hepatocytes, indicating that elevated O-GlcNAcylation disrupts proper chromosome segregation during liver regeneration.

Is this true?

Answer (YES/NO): NO